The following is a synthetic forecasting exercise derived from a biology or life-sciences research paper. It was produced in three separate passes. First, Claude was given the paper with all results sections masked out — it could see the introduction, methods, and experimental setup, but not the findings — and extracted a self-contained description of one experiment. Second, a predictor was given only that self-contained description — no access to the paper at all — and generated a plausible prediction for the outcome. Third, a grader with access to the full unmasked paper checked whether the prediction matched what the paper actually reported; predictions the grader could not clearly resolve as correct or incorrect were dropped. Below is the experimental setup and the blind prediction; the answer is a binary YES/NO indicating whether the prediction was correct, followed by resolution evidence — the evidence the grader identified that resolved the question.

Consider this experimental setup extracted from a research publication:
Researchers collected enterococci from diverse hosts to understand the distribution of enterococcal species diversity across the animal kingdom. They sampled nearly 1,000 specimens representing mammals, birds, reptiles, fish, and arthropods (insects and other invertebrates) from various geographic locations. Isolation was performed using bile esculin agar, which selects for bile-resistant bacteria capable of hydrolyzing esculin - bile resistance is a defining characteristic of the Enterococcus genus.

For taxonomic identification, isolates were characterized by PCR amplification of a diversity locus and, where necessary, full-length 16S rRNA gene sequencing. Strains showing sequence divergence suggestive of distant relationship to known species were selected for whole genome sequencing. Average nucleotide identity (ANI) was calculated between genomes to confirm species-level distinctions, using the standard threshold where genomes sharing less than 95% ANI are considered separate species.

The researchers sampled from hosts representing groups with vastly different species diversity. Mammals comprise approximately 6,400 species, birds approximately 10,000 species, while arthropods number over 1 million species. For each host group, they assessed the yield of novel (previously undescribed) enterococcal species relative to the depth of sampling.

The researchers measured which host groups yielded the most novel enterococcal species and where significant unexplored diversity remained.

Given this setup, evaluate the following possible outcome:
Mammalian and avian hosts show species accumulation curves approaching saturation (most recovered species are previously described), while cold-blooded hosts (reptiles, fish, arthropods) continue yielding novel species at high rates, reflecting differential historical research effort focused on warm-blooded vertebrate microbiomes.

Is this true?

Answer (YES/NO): NO